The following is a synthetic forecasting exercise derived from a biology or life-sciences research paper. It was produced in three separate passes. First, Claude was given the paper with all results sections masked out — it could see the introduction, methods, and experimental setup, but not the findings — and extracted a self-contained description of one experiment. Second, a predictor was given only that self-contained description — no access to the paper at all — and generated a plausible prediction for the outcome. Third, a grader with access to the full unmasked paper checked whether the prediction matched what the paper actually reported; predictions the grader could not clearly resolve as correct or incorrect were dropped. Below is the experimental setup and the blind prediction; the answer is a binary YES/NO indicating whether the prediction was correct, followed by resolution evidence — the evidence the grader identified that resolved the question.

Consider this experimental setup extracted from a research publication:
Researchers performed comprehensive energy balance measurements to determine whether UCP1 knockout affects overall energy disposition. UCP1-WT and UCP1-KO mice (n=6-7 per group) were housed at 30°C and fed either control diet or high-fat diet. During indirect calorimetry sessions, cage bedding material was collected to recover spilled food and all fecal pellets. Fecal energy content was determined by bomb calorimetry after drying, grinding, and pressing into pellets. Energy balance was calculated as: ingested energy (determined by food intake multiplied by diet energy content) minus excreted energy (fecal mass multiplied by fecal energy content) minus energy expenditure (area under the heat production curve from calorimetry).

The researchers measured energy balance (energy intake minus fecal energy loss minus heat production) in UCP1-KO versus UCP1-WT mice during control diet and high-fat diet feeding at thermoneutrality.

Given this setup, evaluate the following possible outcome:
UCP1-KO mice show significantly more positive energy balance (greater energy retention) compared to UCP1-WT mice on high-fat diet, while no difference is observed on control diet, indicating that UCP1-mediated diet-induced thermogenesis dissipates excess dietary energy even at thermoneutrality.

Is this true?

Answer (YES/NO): NO